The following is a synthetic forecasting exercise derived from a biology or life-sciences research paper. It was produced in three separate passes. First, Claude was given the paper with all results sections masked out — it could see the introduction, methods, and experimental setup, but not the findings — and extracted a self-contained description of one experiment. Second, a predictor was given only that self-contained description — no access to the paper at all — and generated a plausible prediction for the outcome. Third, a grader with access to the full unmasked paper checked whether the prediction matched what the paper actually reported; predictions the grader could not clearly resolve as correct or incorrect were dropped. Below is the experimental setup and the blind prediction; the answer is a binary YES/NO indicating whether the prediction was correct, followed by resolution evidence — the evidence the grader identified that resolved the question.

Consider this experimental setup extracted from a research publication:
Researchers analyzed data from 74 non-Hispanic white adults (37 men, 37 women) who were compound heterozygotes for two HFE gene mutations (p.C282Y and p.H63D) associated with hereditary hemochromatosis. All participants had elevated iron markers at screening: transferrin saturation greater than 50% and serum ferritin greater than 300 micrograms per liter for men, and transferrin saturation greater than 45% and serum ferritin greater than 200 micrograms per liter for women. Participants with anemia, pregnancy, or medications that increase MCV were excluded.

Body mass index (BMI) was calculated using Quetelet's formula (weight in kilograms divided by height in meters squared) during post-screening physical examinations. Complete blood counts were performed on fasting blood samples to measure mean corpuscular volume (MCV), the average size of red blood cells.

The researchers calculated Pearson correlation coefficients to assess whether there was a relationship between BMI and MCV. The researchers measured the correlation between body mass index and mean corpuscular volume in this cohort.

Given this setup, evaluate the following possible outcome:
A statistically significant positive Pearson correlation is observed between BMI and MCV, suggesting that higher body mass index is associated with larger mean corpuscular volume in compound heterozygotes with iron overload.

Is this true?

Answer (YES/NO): NO